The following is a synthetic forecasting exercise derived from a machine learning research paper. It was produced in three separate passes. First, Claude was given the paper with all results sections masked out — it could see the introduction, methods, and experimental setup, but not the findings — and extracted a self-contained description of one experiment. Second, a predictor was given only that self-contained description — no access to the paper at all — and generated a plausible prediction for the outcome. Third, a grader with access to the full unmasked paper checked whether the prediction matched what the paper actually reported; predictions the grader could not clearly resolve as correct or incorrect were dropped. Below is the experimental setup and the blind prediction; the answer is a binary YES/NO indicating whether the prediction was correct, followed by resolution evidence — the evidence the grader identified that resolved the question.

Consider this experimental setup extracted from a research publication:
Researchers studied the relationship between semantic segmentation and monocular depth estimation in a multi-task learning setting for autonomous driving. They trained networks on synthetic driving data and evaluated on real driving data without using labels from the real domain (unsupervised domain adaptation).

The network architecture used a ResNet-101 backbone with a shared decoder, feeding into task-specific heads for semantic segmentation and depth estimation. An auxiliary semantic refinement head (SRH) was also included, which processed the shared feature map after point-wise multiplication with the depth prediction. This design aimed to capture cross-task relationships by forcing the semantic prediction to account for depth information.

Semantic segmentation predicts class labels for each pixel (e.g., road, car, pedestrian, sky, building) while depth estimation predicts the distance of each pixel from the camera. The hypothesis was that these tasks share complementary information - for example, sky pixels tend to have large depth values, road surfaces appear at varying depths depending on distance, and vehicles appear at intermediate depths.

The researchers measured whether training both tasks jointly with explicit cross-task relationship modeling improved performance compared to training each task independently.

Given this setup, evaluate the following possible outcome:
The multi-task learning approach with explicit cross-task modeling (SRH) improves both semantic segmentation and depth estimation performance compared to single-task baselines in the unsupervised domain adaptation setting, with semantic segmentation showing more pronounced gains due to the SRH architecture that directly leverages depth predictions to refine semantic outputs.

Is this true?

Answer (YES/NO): NO